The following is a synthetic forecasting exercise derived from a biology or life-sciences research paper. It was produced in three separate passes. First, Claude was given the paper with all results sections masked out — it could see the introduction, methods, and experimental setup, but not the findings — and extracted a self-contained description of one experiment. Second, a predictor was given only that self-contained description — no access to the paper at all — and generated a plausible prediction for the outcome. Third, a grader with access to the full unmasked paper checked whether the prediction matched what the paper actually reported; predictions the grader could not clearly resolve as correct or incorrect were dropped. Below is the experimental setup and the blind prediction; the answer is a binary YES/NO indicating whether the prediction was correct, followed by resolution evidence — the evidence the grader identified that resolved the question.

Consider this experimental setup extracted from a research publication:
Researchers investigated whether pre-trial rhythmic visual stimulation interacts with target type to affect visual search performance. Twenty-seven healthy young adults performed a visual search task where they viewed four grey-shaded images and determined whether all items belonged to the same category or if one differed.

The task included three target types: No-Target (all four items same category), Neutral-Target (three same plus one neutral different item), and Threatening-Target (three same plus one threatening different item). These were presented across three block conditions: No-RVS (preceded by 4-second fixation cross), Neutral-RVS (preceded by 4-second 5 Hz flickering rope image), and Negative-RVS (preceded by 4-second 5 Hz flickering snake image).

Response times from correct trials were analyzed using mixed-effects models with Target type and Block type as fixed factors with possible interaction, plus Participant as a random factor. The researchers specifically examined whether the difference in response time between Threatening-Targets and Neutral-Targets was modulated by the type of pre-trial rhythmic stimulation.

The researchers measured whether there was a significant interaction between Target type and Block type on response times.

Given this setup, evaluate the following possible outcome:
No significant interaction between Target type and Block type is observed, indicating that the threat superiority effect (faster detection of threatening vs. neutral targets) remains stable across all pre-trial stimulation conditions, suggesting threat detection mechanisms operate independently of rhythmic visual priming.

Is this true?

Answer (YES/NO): YES